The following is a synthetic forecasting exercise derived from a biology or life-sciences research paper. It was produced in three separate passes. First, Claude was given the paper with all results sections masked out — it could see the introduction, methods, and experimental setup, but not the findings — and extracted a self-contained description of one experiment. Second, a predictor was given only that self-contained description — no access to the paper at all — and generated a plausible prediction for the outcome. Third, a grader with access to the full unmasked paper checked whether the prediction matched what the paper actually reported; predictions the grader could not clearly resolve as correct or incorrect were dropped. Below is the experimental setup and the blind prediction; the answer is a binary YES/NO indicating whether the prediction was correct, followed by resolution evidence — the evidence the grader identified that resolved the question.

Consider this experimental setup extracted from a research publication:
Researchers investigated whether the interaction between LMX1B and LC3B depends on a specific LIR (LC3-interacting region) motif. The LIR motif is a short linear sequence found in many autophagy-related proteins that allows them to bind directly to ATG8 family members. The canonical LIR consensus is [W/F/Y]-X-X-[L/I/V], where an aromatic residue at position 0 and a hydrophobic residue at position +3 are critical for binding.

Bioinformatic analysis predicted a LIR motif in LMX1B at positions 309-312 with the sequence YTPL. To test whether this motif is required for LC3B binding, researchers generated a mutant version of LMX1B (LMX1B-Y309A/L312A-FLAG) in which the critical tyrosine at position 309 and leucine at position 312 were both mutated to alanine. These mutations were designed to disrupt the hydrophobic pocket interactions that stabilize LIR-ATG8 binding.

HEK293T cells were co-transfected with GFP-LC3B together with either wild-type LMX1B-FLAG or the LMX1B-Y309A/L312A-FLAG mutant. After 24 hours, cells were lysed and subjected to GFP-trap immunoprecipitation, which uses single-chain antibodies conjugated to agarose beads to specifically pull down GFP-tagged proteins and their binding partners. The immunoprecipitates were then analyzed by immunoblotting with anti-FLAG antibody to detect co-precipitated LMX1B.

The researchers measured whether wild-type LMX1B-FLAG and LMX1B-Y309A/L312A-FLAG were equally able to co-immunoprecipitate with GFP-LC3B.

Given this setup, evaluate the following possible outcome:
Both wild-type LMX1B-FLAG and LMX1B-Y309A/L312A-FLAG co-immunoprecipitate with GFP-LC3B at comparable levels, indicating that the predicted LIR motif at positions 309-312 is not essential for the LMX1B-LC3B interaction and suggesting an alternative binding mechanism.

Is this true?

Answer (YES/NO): NO